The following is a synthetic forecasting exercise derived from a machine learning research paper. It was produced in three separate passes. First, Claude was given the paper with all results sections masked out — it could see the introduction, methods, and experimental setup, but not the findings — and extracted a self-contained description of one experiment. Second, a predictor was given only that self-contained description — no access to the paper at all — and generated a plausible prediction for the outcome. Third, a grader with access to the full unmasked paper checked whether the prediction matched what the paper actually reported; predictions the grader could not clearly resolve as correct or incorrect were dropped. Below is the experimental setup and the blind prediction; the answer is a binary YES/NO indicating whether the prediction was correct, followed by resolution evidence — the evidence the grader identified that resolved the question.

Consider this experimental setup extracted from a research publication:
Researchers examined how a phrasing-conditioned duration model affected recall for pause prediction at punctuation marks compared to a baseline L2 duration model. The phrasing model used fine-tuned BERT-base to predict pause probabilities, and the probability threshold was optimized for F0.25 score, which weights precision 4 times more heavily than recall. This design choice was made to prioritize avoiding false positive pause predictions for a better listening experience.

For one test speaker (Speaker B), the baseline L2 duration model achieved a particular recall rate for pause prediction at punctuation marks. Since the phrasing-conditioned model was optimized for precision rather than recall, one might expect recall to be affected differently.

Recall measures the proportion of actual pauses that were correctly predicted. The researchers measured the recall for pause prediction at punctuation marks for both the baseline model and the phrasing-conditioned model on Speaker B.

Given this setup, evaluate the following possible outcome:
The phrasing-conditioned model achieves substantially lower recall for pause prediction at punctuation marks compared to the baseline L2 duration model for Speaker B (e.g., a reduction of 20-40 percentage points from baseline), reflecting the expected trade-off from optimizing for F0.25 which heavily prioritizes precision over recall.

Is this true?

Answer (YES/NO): NO